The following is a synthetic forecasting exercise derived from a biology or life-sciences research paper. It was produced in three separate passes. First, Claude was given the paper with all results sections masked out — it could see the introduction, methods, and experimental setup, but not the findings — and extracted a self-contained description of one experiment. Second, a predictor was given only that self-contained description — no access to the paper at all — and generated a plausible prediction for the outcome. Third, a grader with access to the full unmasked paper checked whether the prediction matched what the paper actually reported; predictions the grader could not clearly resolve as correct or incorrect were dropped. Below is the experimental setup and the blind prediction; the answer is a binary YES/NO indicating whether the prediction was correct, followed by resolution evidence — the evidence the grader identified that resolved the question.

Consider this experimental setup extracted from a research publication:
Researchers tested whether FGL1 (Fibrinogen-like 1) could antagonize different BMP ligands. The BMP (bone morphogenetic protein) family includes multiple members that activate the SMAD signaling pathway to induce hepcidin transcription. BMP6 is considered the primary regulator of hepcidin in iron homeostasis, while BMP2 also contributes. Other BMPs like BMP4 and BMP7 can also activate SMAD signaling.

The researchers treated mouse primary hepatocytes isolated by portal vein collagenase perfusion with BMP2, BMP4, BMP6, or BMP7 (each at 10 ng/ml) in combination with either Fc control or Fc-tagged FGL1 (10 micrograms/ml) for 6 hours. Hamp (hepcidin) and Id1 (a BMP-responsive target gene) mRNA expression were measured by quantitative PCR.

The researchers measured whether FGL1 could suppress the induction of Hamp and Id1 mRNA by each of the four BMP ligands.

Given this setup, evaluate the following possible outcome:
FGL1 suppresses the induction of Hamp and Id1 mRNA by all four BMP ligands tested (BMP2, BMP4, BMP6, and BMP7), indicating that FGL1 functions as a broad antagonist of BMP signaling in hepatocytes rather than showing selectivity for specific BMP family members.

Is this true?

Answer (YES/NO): NO